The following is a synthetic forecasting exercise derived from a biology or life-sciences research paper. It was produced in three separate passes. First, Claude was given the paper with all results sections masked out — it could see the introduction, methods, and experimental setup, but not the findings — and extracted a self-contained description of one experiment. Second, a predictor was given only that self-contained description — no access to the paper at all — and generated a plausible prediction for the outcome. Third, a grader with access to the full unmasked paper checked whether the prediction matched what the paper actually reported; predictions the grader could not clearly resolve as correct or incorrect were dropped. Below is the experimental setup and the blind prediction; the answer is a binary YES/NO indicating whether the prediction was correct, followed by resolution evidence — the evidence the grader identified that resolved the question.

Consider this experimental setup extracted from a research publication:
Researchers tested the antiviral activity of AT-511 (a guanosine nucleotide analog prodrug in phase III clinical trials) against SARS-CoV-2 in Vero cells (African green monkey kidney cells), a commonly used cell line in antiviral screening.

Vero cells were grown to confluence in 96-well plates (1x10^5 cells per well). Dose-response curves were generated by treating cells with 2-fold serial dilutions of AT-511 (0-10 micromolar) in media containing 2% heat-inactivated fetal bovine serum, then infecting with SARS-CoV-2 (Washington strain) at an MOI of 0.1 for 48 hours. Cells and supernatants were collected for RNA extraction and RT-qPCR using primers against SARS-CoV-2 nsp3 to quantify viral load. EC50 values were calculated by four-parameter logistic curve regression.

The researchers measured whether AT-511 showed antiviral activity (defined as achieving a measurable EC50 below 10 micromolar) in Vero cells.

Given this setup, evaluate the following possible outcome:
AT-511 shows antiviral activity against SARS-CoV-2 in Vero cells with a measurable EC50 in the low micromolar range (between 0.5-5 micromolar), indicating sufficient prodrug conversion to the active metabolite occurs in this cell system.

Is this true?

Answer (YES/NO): NO